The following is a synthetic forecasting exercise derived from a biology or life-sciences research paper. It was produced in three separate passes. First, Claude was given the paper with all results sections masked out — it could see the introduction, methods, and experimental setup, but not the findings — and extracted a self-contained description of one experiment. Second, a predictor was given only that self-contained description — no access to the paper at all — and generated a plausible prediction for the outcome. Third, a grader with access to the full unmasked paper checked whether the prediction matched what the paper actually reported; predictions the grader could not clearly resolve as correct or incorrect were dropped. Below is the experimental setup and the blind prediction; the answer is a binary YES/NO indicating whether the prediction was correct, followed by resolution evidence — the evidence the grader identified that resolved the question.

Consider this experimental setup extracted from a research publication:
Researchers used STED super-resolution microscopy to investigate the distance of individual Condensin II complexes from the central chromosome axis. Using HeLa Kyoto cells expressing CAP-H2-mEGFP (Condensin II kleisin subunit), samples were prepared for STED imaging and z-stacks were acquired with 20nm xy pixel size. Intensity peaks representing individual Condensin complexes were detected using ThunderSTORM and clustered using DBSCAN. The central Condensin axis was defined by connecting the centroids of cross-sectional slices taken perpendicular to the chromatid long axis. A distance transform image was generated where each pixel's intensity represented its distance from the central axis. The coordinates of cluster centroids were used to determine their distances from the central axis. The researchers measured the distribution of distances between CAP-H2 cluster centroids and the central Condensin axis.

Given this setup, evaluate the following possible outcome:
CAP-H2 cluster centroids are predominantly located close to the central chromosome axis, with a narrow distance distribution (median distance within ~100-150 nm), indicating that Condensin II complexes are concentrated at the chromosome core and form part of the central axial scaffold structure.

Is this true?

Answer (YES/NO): YES